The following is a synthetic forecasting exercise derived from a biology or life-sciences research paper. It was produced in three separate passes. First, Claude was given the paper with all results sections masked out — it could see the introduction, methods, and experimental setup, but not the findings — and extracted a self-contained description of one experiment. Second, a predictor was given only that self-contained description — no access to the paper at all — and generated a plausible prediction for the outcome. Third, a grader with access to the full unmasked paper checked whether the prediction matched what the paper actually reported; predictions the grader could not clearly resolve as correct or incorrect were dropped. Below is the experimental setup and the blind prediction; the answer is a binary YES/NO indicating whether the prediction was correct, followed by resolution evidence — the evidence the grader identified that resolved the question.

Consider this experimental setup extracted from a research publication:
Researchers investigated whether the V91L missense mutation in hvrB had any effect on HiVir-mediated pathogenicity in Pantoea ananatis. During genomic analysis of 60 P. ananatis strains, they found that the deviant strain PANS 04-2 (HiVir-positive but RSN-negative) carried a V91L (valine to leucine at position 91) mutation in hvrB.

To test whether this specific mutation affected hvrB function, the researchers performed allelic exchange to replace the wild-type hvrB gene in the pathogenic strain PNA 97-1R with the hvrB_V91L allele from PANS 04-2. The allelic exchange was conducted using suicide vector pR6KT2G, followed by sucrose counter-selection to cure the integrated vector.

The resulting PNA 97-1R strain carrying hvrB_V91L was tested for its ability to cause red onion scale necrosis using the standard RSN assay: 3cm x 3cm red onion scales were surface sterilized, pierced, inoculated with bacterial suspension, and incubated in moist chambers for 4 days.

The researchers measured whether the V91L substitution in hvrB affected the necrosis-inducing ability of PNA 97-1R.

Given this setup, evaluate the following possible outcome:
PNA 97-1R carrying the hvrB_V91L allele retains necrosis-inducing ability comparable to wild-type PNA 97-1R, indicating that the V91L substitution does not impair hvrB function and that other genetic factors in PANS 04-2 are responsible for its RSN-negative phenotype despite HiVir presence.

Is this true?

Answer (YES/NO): YES